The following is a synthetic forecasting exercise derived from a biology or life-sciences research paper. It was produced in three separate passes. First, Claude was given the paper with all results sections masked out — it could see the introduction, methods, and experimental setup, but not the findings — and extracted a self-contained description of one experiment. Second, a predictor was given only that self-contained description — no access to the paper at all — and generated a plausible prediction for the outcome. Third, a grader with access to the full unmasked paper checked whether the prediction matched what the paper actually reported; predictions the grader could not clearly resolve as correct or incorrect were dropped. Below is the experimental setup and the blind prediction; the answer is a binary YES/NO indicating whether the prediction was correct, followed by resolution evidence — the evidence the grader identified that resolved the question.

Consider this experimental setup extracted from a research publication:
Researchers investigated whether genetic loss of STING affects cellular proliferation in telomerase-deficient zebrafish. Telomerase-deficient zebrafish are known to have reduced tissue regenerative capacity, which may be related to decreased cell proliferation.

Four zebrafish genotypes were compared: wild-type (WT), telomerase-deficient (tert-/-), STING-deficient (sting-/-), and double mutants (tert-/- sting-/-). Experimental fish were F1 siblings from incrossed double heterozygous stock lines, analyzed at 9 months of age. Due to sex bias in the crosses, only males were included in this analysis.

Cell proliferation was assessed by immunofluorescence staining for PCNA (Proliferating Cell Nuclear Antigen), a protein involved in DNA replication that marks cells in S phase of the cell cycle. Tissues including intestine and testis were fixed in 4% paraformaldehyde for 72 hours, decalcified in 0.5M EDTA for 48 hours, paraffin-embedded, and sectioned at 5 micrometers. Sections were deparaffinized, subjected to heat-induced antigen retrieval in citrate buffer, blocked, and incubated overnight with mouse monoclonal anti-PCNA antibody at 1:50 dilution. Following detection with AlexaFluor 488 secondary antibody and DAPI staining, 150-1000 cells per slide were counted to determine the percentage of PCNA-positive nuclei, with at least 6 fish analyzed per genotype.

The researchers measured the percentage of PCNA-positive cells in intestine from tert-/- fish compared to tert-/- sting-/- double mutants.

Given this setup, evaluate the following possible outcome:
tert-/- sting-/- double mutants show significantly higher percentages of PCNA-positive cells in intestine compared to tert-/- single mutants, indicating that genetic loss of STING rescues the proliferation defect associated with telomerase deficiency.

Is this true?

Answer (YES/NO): NO